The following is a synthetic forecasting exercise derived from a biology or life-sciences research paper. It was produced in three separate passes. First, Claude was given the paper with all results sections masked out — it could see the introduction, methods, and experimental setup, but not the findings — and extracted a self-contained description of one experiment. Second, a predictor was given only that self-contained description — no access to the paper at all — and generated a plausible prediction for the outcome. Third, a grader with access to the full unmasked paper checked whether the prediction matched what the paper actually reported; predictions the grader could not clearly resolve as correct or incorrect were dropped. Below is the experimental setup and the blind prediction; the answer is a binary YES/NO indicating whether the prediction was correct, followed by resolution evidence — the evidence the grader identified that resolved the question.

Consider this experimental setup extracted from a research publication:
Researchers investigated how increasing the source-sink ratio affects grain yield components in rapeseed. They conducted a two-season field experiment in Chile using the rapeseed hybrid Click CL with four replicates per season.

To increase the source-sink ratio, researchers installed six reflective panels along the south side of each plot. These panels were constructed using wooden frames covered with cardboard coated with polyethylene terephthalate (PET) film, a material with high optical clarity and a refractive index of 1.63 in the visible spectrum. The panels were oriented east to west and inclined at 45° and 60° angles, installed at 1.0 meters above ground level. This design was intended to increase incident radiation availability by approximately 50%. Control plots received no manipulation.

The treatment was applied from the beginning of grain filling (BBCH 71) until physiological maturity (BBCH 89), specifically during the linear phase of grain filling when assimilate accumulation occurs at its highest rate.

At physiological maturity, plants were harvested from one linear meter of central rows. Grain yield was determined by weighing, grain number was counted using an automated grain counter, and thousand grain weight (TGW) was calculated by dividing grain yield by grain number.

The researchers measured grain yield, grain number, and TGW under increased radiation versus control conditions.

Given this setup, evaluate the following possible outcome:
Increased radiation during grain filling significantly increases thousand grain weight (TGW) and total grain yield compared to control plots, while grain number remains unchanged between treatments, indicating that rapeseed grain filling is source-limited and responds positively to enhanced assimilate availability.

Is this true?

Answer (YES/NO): NO